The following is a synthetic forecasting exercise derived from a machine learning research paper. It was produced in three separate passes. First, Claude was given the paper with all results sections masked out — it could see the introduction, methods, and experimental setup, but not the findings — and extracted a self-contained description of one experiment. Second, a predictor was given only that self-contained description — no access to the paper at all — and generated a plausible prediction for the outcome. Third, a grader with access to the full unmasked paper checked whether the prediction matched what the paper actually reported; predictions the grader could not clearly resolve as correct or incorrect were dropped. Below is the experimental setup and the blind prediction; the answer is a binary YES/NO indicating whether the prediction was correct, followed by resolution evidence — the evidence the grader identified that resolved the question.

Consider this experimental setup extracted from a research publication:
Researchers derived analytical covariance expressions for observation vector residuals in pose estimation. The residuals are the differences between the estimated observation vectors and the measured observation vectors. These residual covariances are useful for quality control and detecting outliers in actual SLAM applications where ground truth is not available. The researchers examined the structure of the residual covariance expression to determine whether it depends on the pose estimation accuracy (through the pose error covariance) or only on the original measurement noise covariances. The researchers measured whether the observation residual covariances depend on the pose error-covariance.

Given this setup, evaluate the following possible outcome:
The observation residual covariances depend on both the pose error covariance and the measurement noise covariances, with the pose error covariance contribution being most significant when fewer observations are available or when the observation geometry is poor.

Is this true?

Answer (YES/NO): YES